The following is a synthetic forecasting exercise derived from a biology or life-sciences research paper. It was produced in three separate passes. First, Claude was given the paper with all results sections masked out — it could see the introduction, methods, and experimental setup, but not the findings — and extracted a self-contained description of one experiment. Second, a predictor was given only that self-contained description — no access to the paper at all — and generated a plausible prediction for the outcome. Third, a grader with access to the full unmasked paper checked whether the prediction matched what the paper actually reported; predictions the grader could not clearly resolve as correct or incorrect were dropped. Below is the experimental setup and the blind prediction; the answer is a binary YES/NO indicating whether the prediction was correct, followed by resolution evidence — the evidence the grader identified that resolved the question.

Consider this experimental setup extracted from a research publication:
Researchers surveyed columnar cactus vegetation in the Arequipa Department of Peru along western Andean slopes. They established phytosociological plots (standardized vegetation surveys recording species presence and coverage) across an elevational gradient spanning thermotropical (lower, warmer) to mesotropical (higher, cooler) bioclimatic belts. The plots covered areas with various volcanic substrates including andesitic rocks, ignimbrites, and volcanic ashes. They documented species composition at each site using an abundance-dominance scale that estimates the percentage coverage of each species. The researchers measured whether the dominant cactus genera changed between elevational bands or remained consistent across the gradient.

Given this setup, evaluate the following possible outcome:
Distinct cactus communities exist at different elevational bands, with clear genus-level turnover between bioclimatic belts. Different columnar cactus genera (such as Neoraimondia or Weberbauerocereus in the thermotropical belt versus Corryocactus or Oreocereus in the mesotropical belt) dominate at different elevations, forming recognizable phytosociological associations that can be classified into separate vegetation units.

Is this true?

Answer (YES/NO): YES